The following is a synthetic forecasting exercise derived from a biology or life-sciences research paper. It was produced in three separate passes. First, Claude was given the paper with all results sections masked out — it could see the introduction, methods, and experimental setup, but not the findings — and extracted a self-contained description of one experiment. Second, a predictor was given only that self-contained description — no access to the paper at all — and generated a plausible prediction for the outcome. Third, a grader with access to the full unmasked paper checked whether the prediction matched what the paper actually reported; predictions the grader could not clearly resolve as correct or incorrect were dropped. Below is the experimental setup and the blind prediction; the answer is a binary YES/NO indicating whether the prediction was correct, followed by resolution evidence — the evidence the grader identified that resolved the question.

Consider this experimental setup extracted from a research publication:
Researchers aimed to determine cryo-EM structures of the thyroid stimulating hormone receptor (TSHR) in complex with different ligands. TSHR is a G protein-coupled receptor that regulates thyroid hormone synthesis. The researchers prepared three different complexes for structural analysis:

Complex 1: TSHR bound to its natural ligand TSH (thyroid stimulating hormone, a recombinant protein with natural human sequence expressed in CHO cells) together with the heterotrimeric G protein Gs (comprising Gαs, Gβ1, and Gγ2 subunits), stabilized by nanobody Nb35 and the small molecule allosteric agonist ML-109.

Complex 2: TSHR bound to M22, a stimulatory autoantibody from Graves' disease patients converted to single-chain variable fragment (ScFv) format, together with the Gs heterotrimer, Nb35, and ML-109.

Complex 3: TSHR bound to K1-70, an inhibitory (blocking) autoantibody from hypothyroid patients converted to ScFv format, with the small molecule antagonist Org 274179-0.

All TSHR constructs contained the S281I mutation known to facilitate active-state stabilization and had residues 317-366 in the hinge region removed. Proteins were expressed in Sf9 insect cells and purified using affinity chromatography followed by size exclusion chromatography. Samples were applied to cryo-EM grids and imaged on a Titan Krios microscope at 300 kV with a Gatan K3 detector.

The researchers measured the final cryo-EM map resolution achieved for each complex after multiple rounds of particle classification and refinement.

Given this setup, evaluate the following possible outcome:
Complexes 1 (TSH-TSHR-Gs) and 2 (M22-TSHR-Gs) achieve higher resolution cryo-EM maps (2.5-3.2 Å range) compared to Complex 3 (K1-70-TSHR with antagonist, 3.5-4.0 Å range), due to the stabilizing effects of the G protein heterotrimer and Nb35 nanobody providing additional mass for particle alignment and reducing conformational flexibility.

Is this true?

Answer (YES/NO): NO